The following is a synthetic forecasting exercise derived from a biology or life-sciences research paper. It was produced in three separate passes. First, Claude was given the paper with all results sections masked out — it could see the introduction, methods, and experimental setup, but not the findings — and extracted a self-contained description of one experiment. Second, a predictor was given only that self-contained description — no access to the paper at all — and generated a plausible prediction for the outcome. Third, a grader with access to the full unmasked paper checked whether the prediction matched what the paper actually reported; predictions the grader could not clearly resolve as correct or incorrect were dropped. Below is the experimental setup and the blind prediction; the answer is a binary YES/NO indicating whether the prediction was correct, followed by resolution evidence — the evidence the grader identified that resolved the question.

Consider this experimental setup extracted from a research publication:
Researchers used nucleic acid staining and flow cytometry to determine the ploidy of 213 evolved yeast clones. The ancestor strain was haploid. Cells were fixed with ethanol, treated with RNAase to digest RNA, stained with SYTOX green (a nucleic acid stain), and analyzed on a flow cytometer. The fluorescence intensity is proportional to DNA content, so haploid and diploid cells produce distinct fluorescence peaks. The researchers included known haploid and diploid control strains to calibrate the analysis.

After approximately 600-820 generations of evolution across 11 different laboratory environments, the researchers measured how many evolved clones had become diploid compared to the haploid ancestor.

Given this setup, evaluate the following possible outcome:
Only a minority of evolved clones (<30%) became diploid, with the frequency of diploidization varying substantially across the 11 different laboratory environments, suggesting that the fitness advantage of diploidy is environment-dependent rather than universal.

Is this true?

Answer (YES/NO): YES